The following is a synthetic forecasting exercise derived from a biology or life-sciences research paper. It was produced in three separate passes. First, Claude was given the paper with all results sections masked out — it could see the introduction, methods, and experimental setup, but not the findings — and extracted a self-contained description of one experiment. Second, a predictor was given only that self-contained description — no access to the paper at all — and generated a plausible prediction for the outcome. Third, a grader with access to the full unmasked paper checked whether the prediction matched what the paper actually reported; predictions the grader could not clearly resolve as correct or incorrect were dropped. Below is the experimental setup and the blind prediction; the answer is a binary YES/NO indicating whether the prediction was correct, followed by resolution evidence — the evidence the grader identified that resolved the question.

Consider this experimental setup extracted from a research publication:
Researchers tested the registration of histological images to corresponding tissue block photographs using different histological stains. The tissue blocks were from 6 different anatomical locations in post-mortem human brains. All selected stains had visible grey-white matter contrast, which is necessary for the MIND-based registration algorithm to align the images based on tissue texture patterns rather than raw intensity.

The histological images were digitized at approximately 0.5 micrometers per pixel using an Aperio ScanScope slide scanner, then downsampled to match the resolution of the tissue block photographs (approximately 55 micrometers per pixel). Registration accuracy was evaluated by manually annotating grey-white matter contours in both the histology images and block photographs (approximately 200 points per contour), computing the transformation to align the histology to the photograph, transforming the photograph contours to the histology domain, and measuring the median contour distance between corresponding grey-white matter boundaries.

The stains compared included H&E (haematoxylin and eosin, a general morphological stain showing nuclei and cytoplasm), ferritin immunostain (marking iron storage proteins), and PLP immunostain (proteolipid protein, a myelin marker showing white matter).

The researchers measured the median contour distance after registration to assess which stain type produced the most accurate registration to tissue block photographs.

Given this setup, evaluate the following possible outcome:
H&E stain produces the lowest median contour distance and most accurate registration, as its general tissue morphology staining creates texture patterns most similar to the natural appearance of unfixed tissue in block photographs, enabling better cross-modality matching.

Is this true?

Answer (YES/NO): NO